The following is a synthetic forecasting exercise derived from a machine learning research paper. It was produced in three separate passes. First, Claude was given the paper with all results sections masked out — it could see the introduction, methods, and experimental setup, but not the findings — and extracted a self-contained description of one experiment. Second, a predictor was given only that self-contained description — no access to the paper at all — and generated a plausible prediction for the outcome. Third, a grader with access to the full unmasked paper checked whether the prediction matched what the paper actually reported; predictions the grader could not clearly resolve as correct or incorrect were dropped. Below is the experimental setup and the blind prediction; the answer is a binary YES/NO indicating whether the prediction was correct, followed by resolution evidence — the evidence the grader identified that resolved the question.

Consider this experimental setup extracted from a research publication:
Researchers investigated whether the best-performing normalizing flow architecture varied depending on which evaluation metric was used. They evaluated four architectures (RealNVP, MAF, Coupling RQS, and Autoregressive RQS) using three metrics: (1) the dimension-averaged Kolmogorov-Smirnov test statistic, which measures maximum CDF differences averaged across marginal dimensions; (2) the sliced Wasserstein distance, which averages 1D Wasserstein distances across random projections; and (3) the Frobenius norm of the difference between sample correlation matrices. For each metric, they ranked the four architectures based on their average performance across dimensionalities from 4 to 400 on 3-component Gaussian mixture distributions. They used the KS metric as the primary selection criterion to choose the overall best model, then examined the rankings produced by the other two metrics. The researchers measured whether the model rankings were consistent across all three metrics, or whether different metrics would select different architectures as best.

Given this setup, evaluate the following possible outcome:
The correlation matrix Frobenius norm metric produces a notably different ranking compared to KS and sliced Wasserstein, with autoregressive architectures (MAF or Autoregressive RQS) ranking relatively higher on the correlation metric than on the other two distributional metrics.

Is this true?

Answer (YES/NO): NO